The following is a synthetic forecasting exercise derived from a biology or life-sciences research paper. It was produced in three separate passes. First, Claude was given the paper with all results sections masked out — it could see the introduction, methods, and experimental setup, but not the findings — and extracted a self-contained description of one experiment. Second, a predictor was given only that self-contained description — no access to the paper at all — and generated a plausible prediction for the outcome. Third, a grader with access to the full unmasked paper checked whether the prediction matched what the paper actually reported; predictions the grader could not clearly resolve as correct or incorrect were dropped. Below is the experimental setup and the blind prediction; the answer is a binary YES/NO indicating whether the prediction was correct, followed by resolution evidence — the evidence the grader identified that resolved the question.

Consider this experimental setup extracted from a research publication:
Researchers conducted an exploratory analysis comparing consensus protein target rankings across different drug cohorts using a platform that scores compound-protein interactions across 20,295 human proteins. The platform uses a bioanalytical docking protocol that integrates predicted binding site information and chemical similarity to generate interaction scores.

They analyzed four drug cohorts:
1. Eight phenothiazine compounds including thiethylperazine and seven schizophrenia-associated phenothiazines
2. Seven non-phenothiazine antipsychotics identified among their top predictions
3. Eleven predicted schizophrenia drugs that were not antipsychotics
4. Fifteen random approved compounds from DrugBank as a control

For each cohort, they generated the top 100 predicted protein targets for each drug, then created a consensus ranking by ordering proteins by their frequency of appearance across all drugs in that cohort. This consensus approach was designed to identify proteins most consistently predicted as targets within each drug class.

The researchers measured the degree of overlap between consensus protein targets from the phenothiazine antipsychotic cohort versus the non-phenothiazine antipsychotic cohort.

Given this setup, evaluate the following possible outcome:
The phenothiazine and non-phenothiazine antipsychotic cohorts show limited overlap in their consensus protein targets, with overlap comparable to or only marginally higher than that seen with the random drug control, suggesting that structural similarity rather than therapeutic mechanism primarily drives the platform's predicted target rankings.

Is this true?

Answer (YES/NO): NO